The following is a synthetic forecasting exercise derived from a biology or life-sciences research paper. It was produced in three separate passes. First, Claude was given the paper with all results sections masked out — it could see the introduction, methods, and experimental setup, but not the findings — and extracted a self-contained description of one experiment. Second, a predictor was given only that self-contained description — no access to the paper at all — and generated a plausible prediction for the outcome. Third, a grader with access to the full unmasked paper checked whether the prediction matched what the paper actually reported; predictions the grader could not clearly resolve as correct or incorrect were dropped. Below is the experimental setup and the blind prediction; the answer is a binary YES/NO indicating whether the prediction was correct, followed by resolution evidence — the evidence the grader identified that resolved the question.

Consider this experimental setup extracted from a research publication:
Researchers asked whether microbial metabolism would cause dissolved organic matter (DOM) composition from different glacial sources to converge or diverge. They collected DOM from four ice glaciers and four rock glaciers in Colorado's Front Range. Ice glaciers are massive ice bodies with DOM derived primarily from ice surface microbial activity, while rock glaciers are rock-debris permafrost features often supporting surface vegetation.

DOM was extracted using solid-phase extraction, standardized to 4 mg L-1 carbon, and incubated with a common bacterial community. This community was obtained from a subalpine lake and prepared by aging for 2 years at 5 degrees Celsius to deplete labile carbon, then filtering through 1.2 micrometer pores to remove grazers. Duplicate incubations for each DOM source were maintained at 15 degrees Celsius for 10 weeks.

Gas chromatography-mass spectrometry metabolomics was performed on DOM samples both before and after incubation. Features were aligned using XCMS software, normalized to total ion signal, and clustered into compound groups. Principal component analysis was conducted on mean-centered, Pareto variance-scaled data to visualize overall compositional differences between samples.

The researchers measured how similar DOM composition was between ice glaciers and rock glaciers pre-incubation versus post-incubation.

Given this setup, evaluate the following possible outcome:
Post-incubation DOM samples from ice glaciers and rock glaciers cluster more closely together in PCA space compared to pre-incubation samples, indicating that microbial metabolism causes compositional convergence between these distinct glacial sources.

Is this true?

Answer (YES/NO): YES